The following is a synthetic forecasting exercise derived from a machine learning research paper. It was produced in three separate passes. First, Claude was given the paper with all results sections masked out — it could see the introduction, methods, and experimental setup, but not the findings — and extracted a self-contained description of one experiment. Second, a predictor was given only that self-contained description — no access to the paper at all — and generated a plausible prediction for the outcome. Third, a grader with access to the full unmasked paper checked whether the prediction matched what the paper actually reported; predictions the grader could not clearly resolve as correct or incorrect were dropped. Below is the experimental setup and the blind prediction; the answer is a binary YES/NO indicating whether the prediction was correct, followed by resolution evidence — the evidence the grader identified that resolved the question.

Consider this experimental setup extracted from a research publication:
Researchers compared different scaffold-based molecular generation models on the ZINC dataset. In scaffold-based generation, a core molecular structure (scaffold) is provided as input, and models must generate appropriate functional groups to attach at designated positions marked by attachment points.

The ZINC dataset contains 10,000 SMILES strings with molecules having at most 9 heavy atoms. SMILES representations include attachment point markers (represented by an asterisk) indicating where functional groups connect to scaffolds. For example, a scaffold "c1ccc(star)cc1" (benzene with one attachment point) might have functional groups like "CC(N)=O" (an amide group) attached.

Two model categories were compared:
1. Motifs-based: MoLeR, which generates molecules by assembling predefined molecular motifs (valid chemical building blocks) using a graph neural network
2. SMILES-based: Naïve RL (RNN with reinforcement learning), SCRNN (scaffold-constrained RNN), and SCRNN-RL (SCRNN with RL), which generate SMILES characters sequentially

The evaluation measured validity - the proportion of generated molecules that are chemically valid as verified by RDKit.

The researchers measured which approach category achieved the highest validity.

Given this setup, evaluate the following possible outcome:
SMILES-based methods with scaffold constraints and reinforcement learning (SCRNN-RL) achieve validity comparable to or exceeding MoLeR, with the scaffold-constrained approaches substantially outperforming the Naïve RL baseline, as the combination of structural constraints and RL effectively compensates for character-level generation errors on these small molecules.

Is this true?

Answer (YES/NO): NO